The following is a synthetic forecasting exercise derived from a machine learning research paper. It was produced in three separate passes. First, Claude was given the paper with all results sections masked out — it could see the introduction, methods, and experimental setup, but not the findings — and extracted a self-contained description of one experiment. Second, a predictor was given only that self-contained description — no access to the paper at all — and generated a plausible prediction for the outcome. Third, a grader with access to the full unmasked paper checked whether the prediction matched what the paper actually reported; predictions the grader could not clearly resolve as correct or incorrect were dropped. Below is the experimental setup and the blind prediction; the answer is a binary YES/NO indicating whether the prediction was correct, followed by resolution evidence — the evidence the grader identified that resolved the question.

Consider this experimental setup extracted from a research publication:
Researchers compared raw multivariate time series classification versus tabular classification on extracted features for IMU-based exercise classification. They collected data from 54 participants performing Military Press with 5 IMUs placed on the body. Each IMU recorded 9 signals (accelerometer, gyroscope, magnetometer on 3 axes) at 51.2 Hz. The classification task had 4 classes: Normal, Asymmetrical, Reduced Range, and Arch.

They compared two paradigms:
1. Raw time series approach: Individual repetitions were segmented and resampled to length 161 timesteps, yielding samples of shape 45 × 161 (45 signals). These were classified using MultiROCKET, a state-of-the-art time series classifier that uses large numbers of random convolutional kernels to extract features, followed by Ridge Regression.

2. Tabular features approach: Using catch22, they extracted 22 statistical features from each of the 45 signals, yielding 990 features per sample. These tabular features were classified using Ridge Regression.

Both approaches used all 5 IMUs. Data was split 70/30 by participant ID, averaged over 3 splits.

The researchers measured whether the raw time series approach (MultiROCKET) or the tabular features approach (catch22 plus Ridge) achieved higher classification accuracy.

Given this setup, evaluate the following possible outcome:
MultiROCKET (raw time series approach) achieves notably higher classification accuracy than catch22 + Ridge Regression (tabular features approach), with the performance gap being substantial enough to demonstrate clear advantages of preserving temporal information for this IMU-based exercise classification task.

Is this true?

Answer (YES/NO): YES